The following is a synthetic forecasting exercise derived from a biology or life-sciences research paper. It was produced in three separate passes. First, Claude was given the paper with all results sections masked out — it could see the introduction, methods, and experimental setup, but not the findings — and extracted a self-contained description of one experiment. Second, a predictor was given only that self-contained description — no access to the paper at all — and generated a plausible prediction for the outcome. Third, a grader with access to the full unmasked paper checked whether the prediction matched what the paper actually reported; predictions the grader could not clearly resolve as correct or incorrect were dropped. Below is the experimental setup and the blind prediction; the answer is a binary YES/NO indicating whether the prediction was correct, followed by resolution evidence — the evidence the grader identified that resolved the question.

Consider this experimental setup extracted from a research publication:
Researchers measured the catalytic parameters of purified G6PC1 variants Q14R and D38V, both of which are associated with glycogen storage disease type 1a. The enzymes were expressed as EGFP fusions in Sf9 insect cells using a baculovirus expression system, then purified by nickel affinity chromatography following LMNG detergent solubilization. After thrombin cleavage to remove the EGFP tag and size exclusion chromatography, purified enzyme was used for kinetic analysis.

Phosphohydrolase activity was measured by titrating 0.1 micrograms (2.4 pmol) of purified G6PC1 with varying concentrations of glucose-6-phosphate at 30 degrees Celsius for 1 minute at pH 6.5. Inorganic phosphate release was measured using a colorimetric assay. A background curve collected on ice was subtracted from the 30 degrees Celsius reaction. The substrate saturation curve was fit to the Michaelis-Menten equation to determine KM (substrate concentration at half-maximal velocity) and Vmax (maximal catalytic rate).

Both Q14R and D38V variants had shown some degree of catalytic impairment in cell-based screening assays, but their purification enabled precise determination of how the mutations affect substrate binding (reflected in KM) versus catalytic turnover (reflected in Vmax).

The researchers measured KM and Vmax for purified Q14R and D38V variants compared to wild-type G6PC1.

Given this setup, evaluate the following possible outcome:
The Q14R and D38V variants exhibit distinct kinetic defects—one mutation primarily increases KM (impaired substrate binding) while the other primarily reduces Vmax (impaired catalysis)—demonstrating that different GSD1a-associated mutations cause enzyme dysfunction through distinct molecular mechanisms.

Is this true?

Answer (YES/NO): NO